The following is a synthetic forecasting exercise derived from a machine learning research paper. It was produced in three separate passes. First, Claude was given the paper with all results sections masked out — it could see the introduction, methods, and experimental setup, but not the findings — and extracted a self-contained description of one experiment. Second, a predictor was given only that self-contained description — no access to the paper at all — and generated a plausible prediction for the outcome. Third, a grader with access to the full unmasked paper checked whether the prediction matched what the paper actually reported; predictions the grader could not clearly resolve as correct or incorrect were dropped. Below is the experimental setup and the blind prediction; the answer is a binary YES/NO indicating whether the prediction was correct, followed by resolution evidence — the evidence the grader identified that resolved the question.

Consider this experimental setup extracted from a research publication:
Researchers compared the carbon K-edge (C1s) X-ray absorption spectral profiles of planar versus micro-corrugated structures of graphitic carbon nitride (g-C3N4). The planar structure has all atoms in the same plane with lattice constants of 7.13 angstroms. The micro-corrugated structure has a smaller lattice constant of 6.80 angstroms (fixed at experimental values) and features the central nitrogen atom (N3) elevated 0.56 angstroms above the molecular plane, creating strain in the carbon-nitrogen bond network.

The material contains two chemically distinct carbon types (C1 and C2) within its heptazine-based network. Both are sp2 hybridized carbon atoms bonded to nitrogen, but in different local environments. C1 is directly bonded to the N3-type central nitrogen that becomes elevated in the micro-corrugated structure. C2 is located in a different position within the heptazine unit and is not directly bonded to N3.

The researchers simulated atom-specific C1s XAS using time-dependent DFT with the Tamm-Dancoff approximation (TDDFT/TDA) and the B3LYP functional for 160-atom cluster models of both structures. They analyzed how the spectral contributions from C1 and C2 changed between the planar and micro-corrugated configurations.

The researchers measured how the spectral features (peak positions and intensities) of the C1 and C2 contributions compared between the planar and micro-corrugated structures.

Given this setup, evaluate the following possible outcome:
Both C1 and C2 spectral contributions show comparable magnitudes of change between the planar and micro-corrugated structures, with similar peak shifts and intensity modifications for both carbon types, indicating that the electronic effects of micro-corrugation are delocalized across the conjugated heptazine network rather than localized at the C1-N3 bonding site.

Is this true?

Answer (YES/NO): NO